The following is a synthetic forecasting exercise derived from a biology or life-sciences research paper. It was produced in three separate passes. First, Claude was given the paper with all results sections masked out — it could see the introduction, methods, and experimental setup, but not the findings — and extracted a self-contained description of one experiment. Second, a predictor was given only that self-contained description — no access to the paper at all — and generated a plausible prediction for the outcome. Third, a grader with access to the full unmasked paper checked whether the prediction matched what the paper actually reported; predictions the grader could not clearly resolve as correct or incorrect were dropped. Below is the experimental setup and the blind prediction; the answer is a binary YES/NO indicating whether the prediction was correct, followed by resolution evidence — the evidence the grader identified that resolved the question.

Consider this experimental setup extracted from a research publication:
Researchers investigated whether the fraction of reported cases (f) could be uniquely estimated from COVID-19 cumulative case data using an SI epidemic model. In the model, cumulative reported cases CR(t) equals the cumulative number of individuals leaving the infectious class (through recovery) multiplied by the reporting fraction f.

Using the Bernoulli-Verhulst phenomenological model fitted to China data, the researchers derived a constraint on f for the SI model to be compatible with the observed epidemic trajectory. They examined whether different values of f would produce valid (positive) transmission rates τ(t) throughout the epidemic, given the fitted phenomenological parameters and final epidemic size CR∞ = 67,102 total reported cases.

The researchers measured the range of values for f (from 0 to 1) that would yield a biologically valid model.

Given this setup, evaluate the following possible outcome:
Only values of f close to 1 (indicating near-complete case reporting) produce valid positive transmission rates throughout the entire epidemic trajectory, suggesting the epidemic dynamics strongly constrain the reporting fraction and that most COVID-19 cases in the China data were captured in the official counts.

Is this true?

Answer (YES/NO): NO